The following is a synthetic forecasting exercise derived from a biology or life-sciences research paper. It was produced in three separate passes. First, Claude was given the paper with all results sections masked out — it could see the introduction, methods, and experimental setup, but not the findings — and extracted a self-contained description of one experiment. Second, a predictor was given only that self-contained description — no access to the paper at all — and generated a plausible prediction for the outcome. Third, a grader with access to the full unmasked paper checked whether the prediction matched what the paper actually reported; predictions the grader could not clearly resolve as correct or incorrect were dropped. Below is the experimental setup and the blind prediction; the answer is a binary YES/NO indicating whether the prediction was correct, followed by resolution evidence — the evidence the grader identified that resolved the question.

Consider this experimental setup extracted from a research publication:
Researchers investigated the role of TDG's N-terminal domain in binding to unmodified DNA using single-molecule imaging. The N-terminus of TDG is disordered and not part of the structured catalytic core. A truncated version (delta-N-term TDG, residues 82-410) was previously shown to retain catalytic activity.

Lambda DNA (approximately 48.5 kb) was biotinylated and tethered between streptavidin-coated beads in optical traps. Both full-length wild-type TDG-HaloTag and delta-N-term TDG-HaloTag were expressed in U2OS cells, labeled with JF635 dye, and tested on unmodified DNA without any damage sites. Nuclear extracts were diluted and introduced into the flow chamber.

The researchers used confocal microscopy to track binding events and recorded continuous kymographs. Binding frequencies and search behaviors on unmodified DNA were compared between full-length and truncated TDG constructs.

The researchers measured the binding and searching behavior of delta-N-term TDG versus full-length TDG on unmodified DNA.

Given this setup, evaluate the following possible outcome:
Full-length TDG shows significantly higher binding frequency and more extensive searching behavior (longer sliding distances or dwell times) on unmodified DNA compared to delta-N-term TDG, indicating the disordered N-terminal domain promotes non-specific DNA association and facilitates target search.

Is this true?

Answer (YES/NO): YES